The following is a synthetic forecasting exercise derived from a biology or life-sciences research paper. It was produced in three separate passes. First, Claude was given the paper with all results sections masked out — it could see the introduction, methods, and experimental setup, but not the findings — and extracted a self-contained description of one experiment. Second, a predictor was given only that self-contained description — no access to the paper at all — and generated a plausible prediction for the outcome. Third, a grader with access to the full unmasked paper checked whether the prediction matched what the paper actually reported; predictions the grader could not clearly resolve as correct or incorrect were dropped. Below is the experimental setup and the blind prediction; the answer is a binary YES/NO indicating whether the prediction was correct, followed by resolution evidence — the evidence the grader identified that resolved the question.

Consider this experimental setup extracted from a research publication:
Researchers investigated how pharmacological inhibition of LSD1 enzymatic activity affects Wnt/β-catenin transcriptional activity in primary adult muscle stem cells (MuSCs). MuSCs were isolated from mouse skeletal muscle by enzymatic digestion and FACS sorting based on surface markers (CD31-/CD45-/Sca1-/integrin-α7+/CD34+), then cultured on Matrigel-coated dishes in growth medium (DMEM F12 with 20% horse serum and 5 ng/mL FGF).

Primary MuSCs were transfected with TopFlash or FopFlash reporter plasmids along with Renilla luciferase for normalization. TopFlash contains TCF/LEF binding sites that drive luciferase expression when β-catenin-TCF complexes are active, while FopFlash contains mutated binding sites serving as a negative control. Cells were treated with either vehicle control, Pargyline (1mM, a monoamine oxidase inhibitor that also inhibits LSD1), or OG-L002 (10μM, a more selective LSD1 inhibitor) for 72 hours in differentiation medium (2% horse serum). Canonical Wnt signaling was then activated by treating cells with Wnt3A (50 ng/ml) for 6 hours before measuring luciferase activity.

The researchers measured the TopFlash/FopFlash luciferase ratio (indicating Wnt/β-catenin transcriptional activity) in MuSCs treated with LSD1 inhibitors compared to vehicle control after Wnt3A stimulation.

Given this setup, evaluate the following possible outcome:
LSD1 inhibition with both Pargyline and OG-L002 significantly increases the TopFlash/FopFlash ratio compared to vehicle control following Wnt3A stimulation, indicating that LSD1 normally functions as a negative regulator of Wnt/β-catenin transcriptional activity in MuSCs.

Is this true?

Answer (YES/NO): NO